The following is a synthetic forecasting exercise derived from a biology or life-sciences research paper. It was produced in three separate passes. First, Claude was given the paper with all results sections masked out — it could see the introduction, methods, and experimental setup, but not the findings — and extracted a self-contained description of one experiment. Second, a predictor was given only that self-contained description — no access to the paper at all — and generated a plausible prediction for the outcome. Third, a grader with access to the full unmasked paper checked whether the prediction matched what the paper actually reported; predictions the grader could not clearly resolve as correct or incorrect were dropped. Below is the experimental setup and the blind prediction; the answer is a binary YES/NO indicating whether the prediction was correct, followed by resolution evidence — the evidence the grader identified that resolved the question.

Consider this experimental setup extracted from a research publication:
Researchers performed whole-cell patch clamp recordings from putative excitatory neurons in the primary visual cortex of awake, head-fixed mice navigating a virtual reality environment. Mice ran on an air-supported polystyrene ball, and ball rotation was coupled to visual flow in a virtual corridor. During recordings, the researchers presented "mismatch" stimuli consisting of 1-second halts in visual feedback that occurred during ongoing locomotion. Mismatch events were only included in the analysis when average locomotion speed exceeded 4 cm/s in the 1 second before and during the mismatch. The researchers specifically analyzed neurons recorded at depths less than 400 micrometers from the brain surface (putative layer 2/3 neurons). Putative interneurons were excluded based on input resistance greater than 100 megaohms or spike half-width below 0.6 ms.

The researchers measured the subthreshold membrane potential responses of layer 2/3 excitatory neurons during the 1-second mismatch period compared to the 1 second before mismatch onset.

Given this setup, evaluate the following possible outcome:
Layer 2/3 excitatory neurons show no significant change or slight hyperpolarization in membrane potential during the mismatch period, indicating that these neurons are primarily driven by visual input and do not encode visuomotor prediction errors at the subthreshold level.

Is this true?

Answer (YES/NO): NO